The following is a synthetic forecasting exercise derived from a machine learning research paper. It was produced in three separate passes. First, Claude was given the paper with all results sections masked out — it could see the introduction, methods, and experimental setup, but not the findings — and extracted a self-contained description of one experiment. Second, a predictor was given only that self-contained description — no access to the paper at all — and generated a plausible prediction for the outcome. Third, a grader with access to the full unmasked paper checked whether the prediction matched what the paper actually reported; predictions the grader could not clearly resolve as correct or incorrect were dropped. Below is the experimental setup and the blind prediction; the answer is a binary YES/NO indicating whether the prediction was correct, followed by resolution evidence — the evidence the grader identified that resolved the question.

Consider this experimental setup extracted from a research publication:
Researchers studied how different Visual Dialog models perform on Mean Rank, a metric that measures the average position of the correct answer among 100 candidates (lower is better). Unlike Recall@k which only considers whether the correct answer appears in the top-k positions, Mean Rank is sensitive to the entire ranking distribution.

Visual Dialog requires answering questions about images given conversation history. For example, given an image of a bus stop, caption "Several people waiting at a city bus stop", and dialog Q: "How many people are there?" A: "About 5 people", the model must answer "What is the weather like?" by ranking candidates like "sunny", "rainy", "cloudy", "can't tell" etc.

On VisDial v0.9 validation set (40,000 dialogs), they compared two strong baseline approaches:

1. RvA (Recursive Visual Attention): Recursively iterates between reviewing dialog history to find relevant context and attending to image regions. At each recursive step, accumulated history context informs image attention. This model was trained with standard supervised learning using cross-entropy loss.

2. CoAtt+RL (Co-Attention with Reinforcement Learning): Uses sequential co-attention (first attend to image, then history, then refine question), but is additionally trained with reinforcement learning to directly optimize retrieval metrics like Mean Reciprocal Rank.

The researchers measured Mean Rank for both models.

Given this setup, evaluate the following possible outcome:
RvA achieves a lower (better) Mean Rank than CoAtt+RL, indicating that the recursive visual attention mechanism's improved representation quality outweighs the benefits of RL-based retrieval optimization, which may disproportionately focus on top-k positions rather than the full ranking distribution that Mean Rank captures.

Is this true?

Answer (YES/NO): YES